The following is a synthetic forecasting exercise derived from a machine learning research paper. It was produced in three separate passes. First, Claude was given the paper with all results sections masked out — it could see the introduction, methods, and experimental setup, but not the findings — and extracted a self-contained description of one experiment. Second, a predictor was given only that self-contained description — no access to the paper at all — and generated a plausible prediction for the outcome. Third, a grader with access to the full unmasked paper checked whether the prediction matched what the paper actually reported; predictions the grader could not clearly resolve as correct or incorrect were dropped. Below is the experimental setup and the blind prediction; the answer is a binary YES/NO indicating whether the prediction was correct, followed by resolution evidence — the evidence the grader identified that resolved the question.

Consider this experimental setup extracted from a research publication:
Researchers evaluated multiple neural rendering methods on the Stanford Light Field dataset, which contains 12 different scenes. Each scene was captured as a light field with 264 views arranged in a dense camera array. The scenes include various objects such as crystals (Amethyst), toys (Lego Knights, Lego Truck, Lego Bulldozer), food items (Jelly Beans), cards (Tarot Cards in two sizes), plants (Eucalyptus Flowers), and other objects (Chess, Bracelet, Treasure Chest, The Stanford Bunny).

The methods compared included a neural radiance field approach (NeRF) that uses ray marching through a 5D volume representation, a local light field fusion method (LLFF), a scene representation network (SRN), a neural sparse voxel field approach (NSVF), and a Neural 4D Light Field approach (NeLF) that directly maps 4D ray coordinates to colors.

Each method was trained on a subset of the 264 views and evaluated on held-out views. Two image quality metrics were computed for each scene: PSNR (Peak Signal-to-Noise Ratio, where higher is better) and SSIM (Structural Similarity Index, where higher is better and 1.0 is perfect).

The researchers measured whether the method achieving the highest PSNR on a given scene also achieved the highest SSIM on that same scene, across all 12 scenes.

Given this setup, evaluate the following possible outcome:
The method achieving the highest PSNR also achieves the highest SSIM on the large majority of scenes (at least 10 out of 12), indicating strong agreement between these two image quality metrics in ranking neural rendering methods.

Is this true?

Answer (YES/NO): NO